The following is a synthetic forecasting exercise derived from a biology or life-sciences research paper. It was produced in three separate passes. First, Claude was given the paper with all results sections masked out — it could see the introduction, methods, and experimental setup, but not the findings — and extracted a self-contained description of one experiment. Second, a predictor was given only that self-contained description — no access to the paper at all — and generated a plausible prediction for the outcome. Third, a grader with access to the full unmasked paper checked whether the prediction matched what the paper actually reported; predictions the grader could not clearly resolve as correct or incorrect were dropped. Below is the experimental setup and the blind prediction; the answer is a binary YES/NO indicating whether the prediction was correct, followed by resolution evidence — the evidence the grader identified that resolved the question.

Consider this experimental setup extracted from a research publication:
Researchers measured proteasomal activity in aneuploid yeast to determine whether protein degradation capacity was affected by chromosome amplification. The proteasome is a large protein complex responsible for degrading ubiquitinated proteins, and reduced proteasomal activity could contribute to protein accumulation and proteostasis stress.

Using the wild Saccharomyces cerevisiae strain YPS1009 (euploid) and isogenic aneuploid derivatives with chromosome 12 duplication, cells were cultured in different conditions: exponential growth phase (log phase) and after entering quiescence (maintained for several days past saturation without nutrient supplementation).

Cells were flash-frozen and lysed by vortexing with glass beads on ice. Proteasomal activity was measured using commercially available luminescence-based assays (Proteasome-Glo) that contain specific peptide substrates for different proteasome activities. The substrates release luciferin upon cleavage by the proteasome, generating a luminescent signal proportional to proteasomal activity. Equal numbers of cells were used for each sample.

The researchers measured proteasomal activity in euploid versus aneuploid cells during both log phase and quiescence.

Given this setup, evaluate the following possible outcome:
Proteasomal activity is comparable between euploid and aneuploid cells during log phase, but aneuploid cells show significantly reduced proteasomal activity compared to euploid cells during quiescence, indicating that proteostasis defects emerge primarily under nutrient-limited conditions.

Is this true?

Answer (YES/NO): NO